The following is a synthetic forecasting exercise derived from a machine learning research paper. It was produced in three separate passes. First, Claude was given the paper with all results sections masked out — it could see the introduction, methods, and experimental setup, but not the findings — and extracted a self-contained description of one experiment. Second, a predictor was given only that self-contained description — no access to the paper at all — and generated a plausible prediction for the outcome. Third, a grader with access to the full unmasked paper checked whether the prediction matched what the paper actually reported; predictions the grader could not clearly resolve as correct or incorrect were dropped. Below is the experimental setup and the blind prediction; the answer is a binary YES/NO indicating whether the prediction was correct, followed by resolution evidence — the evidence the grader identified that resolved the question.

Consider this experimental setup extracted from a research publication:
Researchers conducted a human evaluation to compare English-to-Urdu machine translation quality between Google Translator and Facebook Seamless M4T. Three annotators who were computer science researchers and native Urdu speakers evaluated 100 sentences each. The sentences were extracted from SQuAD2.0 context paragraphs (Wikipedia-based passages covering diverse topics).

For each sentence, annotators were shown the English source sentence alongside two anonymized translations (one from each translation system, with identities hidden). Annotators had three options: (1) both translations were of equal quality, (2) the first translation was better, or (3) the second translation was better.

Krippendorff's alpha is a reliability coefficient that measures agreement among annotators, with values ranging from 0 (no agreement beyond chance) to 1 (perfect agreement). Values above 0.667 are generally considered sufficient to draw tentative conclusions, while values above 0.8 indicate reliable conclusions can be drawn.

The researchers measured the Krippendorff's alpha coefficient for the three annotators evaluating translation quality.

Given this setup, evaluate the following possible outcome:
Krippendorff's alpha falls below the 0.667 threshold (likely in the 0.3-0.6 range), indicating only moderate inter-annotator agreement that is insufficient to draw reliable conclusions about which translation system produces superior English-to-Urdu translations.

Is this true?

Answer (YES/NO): NO